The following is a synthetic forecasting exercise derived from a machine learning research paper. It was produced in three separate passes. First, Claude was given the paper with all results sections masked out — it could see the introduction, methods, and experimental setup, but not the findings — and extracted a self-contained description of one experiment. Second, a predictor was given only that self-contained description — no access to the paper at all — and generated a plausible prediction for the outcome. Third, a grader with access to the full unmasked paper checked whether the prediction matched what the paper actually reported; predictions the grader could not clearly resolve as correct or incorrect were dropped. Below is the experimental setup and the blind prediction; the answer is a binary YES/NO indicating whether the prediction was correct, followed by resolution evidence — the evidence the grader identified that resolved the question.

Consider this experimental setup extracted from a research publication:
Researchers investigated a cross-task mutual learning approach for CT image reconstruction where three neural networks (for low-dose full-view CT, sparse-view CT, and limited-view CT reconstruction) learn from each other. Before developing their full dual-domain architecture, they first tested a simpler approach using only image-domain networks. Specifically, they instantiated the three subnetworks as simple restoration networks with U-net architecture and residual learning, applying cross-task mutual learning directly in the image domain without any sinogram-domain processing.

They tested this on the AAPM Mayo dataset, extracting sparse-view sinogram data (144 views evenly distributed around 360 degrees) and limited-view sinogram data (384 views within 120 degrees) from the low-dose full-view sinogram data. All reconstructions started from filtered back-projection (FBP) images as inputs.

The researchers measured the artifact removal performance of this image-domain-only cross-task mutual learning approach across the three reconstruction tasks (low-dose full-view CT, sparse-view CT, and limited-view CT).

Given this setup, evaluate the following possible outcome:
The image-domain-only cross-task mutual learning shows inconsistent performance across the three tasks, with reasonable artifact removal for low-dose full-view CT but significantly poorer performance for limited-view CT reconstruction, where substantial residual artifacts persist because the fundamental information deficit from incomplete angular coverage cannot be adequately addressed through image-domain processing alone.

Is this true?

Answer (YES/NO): NO